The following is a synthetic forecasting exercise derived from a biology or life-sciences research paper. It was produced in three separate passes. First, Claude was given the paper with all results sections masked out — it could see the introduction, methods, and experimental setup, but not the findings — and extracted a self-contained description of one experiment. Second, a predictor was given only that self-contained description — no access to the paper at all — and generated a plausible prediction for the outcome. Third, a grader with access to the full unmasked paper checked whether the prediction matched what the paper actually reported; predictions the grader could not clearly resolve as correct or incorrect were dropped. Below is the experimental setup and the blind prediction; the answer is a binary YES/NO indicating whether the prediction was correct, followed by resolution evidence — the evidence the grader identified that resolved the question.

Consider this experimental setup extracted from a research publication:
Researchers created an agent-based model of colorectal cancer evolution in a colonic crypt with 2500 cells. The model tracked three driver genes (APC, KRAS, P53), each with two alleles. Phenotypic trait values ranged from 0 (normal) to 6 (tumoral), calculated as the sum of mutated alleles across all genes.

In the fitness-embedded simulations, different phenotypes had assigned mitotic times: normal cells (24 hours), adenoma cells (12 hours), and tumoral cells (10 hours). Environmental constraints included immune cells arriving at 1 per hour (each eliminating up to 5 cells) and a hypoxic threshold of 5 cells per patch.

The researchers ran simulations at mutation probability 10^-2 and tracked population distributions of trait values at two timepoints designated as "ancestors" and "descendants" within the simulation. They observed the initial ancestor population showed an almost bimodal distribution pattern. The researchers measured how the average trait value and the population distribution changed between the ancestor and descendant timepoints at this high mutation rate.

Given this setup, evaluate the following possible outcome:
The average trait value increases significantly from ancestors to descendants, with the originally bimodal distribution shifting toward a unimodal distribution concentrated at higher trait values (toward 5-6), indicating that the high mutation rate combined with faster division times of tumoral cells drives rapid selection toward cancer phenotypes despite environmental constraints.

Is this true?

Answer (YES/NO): NO